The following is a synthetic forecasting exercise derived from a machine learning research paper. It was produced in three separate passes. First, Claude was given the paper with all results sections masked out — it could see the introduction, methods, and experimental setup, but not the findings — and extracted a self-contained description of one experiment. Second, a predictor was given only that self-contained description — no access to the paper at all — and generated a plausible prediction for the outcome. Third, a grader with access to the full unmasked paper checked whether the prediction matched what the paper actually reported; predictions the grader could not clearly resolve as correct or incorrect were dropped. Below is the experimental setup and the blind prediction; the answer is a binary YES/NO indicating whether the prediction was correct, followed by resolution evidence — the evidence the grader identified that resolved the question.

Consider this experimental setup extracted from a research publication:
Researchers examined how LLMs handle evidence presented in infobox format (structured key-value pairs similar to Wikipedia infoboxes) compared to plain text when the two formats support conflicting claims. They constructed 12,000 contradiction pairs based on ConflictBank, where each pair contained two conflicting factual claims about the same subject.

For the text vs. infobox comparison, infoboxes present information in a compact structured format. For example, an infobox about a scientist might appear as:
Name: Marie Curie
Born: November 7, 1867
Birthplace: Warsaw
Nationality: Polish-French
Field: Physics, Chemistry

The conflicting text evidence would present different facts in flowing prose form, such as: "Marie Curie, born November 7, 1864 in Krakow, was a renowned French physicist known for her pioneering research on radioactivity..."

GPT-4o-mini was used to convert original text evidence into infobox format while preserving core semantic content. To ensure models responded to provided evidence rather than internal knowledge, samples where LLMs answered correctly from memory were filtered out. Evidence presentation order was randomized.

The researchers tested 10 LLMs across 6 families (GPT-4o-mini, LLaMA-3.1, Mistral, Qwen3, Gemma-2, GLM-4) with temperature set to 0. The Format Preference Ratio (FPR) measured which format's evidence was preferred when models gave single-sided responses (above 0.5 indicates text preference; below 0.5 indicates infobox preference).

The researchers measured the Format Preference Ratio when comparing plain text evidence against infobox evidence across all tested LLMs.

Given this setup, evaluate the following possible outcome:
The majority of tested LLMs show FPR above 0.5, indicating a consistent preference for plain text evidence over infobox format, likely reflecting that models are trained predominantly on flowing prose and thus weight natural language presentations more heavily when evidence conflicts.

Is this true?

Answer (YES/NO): YES